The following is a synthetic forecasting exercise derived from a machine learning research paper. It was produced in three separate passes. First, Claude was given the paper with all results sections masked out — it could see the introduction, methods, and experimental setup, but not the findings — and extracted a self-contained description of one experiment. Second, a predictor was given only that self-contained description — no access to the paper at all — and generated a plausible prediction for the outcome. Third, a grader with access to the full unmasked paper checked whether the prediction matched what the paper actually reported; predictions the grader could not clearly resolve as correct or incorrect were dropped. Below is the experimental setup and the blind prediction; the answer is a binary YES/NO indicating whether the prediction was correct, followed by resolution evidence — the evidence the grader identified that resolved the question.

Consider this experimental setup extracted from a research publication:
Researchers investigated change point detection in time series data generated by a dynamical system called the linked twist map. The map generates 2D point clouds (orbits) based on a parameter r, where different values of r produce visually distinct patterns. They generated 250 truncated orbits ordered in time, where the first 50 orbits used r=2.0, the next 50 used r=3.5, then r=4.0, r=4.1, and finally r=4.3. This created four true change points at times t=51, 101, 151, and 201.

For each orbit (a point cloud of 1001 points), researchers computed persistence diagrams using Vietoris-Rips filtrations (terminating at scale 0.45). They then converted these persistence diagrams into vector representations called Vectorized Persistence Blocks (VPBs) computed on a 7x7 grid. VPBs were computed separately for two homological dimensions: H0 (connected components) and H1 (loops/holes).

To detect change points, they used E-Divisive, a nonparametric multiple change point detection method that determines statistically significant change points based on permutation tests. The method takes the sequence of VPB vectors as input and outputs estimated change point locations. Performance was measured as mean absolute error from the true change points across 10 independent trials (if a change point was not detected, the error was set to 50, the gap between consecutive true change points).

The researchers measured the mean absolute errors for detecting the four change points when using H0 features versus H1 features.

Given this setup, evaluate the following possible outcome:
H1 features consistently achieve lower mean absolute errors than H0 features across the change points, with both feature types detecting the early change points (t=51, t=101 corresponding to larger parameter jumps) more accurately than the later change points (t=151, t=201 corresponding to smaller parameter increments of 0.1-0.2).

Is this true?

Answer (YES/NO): NO